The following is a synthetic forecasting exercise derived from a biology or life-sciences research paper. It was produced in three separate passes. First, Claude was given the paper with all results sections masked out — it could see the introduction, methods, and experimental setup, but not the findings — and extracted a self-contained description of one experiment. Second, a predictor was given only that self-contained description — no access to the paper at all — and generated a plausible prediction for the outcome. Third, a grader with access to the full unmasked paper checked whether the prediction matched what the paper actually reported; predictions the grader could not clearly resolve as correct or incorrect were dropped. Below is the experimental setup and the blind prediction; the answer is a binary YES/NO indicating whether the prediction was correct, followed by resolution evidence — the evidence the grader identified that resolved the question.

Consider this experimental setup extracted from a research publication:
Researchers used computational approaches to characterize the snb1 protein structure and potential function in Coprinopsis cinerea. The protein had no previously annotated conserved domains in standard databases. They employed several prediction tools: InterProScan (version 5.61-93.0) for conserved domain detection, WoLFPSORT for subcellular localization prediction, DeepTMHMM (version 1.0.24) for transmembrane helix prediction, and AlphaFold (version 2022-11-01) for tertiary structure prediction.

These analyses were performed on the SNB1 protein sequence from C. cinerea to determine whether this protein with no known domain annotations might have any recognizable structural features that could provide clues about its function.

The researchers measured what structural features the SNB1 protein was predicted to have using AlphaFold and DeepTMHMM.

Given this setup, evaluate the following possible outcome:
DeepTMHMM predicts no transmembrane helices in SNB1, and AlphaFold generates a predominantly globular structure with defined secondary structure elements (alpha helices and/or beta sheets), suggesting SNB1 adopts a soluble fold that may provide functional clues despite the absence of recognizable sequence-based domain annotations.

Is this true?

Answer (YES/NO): NO